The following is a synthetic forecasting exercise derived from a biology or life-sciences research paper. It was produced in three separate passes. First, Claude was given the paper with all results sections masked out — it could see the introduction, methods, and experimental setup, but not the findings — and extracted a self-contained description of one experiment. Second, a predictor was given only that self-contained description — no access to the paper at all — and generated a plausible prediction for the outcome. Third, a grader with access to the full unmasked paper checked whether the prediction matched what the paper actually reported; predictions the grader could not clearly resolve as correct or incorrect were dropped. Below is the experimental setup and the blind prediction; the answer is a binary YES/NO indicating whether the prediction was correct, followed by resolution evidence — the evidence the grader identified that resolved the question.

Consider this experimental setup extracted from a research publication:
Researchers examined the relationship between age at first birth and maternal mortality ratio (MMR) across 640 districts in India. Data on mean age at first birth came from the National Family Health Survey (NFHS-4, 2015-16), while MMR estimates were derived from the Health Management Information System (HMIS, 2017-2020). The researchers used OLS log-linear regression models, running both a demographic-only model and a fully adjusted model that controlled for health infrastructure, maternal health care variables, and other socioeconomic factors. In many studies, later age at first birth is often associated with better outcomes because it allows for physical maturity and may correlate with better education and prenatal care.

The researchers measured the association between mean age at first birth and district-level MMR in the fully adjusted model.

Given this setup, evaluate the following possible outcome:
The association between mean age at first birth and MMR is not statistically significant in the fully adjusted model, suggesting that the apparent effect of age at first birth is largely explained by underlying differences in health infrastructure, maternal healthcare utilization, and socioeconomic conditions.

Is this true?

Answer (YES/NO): NO